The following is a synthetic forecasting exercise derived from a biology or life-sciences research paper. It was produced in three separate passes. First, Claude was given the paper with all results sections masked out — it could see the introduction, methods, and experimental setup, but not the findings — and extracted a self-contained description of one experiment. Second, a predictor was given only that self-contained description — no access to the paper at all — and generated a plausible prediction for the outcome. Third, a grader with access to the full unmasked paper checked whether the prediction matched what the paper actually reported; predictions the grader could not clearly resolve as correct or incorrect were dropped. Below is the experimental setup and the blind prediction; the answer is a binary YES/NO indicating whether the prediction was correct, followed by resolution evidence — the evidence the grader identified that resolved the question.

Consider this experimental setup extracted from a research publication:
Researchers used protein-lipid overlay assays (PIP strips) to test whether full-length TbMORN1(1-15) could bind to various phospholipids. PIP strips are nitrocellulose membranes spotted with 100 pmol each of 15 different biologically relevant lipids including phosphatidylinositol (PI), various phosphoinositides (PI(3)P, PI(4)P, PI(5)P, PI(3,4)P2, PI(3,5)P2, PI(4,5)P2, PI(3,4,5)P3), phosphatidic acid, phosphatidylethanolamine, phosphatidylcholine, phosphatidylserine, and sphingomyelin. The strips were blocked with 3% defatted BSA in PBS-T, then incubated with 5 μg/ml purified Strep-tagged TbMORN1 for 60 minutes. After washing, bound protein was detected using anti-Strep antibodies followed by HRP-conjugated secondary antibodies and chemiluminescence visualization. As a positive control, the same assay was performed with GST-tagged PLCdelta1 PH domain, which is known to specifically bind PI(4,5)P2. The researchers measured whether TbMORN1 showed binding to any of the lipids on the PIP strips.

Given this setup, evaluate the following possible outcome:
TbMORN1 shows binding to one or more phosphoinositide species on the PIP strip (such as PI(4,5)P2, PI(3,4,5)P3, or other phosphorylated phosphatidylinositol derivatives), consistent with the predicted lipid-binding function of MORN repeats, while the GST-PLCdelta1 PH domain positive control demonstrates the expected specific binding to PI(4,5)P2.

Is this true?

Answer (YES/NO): YES